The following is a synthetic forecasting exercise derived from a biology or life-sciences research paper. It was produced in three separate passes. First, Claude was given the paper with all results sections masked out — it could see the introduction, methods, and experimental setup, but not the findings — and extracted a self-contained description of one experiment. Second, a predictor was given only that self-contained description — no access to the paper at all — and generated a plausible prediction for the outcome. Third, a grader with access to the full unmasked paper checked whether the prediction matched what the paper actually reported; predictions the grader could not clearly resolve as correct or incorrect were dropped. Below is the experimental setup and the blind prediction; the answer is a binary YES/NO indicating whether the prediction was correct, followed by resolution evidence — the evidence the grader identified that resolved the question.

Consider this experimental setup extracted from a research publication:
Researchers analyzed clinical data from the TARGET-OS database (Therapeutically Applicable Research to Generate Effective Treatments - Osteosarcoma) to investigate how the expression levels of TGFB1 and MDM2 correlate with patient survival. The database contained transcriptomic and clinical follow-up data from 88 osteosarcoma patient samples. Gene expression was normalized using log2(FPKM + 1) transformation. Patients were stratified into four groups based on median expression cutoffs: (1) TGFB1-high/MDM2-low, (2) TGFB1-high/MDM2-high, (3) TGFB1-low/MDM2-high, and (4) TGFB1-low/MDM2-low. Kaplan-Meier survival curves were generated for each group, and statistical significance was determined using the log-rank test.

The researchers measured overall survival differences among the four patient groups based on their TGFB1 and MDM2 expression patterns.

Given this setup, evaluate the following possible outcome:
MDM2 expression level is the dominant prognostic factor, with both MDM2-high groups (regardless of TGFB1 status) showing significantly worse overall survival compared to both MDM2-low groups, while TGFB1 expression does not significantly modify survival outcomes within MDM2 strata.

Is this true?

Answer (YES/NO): NO